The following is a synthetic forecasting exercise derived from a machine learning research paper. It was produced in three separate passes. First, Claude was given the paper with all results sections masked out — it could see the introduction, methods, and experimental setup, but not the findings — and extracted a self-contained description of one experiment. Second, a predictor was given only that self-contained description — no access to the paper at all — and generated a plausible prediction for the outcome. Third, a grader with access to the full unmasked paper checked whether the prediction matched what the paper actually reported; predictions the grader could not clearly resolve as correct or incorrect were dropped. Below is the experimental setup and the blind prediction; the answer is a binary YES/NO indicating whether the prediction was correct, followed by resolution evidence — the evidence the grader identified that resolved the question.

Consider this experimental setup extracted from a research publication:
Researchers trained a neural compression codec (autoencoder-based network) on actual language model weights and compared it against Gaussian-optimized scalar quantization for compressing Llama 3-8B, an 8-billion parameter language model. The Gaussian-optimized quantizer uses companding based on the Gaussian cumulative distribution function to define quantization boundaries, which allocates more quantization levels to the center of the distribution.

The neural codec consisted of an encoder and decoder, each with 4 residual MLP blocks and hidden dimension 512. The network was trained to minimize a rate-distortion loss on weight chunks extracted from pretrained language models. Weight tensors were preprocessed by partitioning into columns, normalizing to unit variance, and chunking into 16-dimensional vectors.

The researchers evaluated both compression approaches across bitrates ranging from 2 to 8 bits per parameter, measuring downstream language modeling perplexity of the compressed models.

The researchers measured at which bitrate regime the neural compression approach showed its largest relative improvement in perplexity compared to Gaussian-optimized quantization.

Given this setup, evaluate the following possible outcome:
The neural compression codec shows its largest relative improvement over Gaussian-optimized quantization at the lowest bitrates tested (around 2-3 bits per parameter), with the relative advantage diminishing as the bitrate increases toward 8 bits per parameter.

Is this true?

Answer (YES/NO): NO